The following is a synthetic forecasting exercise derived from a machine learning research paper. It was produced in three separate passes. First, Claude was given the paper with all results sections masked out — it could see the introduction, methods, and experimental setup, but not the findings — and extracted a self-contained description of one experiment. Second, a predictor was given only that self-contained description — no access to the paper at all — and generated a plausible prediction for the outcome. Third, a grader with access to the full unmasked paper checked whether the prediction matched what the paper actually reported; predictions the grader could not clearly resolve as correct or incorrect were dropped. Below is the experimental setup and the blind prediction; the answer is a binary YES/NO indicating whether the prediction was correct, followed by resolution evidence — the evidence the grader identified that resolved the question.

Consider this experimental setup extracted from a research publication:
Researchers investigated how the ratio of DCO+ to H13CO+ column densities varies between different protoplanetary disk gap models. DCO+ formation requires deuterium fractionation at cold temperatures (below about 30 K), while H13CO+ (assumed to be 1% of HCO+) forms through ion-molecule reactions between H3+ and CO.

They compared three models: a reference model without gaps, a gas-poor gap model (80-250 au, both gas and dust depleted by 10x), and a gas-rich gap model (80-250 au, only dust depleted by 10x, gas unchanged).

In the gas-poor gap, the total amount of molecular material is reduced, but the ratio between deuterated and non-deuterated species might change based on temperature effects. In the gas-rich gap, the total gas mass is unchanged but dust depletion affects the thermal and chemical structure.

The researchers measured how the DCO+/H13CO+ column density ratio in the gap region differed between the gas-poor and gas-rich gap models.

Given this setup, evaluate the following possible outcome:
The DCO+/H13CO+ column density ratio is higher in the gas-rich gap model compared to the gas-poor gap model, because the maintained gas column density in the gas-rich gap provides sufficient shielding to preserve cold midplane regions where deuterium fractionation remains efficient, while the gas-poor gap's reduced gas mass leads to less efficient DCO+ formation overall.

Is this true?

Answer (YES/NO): NO